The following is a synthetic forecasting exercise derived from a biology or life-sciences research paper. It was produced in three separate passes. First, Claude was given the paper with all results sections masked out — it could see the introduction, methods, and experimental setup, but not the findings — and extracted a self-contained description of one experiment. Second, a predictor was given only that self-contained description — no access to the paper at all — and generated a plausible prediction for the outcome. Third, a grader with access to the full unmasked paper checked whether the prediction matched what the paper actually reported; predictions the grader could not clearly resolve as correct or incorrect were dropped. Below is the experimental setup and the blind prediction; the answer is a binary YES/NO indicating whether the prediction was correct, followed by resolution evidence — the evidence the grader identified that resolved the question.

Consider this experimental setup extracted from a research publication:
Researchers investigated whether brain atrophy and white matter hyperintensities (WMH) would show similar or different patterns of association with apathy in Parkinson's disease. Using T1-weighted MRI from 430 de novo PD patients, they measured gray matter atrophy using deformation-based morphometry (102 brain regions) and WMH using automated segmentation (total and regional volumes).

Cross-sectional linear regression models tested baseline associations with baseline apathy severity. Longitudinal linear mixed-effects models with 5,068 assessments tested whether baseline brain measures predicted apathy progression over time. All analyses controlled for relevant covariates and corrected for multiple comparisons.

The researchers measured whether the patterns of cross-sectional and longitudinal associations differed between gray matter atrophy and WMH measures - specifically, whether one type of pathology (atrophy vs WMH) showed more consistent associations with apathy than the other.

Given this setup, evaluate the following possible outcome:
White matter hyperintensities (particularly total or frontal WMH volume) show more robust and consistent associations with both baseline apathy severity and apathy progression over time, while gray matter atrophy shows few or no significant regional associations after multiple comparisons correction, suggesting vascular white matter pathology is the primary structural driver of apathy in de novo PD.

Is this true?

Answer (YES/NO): NO